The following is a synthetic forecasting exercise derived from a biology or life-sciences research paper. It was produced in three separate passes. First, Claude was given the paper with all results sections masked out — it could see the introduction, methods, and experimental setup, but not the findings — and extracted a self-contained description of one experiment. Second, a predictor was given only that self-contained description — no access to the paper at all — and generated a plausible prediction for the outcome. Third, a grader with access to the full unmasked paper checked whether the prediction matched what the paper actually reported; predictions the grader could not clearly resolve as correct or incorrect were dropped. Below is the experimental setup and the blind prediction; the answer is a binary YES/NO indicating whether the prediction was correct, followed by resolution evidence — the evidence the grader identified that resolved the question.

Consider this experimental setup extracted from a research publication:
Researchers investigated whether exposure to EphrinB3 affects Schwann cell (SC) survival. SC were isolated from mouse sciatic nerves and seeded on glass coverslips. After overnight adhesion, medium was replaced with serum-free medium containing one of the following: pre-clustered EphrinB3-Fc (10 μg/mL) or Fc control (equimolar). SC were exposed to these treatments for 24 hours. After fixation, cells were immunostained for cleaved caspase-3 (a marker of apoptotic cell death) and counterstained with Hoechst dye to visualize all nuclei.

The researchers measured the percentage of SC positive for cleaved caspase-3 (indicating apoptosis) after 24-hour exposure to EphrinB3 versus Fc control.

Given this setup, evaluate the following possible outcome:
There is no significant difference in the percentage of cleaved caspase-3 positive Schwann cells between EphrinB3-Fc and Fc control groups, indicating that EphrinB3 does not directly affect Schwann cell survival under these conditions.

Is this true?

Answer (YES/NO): YES